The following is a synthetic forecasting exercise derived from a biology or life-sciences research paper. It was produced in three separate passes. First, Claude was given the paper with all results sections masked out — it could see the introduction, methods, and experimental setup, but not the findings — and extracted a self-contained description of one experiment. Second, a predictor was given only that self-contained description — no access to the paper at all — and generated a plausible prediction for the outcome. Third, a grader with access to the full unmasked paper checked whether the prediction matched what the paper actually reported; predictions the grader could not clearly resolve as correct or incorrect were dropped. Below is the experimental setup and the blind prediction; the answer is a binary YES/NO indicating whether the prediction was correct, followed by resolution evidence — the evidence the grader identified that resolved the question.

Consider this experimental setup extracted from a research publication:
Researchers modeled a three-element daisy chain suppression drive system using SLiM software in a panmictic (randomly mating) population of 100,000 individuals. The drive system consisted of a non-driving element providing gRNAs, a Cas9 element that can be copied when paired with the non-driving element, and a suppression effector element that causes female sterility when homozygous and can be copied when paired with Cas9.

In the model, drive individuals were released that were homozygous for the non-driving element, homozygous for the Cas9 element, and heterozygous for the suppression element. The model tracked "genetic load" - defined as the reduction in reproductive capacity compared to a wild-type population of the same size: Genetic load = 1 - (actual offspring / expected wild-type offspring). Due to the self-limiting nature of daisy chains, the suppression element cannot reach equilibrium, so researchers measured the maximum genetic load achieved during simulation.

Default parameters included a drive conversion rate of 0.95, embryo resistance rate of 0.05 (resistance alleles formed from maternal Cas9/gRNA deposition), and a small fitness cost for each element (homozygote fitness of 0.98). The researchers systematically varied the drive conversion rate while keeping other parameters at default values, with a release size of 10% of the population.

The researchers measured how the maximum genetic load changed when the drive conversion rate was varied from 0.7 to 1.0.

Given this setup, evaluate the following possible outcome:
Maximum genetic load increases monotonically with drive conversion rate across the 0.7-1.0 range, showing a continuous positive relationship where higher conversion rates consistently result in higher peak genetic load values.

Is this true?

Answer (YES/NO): YES